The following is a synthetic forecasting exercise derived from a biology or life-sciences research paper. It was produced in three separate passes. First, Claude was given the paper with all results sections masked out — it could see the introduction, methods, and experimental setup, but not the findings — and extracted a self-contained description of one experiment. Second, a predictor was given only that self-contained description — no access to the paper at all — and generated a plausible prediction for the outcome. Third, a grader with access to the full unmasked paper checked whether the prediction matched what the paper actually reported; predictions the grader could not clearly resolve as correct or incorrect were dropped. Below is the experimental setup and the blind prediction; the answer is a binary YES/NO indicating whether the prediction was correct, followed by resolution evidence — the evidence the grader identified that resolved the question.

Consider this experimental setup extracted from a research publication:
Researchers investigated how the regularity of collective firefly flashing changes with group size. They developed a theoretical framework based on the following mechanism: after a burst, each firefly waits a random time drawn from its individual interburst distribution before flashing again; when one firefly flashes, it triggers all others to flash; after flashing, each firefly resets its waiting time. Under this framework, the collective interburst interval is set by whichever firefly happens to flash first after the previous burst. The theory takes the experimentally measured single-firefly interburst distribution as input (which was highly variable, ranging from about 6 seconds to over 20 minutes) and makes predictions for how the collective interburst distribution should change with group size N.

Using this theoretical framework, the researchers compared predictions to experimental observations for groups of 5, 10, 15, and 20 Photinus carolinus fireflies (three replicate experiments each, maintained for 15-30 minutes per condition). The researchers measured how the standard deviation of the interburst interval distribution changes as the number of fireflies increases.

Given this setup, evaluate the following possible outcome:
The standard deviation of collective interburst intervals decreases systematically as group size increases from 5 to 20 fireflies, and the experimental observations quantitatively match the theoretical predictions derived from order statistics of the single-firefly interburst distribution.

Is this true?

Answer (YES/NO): YES